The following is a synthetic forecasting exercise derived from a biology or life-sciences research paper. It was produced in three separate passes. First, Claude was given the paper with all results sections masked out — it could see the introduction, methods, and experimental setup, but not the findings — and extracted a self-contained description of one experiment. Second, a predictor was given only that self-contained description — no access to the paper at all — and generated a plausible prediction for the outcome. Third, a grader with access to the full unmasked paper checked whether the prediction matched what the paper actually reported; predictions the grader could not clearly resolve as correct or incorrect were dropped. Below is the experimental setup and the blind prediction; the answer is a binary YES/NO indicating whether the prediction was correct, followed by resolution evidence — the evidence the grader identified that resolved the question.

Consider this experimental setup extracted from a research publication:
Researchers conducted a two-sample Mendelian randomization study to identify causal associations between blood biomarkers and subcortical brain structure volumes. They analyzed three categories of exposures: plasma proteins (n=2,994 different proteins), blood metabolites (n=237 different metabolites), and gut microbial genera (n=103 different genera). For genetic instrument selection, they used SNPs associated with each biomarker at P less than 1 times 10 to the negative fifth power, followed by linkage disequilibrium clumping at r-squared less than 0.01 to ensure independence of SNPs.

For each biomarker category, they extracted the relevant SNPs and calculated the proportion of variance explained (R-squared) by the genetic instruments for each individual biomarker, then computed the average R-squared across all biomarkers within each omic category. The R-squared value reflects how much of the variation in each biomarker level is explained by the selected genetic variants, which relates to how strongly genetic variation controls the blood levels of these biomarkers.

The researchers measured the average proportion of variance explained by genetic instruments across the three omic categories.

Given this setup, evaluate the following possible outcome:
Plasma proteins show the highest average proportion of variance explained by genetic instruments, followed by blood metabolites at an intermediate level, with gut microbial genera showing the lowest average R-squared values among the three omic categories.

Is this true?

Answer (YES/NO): YES